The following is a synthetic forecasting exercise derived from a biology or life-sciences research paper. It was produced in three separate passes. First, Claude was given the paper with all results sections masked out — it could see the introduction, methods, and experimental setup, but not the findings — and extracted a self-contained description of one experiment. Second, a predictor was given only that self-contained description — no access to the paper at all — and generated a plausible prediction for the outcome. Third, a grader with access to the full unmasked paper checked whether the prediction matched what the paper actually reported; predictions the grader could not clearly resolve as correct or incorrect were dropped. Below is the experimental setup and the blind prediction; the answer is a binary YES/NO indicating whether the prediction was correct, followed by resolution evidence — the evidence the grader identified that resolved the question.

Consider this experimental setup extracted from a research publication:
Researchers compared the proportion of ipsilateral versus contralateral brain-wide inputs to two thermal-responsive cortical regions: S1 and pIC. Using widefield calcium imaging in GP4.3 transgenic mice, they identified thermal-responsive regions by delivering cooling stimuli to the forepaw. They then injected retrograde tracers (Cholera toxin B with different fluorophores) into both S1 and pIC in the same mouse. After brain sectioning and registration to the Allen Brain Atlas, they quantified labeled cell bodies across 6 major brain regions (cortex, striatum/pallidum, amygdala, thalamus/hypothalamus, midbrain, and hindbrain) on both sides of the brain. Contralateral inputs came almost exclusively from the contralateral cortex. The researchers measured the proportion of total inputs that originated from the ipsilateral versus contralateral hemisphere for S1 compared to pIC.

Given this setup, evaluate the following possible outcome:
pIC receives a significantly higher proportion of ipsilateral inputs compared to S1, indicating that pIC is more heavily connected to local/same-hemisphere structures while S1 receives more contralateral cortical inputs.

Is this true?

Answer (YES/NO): NO